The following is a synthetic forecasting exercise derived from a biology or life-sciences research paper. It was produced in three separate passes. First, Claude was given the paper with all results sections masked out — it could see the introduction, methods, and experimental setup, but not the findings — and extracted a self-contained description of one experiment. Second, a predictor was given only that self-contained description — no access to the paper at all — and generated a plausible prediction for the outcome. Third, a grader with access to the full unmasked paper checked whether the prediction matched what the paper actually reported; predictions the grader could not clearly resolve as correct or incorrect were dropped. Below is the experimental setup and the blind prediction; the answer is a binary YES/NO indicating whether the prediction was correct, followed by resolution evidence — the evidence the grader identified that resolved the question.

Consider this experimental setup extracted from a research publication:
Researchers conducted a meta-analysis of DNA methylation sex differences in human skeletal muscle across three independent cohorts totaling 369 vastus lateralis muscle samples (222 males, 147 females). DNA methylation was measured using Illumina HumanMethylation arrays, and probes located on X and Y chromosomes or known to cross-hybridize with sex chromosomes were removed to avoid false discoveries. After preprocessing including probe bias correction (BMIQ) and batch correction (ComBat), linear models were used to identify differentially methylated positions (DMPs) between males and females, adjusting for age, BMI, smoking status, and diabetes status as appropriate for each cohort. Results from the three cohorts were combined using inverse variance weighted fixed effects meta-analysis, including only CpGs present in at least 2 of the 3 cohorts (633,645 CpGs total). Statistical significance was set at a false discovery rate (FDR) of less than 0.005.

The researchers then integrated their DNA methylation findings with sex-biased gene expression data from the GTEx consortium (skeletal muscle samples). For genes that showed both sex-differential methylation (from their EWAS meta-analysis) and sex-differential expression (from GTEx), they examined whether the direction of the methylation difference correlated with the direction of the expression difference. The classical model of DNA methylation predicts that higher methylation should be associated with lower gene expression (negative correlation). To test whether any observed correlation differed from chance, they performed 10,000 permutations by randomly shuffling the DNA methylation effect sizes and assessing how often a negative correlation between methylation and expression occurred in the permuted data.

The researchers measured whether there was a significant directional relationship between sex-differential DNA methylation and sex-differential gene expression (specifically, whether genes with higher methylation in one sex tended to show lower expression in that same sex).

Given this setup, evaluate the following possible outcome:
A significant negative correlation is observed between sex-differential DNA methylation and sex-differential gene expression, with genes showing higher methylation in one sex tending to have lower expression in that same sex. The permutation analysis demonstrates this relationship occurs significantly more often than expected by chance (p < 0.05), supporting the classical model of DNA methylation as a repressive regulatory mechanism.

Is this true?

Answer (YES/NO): YES